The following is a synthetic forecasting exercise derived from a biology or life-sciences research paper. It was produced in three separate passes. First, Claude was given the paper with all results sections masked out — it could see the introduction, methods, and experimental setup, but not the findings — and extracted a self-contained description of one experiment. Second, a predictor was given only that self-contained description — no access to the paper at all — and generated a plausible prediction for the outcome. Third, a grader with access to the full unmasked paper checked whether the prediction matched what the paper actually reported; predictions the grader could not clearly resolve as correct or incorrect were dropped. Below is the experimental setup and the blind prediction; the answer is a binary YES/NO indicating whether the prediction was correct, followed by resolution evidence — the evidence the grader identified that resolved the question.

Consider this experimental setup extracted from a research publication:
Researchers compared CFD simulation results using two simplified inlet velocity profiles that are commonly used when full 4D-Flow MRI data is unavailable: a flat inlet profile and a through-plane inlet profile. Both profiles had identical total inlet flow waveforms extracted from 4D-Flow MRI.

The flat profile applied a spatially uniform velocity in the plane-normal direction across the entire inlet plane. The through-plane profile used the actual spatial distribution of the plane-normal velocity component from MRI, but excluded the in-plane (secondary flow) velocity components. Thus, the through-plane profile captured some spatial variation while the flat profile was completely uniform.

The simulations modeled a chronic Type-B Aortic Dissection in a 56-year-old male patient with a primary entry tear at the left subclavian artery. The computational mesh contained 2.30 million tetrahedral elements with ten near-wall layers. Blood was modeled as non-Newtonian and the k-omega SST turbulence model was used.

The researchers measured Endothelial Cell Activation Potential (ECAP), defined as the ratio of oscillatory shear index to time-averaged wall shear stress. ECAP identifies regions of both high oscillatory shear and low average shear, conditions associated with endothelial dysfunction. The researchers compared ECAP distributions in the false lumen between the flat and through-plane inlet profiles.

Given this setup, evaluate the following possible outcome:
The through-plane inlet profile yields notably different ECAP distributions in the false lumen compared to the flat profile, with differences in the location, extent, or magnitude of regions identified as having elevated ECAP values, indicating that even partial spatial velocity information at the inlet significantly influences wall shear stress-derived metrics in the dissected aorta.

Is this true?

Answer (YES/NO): YES